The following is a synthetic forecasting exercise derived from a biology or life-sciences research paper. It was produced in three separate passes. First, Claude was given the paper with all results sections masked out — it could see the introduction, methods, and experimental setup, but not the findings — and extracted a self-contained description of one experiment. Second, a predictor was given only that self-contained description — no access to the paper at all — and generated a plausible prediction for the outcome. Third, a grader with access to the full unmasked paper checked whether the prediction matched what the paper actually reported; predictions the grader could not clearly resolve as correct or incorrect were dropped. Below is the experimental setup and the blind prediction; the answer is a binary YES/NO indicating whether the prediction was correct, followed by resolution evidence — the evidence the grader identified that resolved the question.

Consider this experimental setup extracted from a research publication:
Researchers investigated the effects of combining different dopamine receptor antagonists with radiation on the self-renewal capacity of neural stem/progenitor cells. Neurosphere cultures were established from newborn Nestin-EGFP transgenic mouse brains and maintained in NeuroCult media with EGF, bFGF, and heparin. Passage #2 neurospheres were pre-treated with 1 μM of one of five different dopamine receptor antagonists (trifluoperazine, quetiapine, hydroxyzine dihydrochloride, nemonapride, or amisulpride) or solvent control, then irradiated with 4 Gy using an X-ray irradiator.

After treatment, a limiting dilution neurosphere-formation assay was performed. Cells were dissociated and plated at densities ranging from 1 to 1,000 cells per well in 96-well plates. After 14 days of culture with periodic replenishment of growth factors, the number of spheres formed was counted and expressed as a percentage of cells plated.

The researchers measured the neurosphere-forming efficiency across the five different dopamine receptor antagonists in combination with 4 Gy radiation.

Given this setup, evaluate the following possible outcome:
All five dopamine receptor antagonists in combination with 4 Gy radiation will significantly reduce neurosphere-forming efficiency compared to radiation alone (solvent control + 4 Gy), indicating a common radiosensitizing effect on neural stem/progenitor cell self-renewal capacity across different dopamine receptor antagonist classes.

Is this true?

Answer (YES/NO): NO